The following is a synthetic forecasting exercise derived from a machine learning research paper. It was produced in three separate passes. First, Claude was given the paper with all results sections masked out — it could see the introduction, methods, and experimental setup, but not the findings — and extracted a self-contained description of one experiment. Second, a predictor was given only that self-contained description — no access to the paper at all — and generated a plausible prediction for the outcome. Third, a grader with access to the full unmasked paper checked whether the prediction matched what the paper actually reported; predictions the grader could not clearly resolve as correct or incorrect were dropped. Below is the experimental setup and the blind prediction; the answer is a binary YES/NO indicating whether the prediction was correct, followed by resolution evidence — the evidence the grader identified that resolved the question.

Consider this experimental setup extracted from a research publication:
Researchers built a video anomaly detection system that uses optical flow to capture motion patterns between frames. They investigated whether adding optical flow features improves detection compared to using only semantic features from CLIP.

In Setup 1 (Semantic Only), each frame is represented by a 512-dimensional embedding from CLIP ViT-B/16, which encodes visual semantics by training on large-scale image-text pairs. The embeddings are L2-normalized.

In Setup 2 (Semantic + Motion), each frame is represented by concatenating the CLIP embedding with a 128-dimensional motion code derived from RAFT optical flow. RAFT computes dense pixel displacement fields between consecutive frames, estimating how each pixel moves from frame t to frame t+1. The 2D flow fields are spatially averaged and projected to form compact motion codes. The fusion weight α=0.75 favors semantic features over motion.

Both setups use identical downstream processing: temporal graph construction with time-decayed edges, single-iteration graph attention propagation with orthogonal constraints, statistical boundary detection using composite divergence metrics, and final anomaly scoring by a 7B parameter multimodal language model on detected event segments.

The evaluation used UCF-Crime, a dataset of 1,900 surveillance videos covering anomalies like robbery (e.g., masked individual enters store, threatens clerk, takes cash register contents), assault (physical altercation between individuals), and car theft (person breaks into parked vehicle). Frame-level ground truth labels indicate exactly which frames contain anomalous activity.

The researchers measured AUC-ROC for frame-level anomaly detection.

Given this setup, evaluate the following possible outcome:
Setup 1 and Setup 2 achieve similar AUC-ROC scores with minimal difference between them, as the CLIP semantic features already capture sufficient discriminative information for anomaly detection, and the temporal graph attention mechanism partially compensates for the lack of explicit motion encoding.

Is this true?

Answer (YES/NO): NO